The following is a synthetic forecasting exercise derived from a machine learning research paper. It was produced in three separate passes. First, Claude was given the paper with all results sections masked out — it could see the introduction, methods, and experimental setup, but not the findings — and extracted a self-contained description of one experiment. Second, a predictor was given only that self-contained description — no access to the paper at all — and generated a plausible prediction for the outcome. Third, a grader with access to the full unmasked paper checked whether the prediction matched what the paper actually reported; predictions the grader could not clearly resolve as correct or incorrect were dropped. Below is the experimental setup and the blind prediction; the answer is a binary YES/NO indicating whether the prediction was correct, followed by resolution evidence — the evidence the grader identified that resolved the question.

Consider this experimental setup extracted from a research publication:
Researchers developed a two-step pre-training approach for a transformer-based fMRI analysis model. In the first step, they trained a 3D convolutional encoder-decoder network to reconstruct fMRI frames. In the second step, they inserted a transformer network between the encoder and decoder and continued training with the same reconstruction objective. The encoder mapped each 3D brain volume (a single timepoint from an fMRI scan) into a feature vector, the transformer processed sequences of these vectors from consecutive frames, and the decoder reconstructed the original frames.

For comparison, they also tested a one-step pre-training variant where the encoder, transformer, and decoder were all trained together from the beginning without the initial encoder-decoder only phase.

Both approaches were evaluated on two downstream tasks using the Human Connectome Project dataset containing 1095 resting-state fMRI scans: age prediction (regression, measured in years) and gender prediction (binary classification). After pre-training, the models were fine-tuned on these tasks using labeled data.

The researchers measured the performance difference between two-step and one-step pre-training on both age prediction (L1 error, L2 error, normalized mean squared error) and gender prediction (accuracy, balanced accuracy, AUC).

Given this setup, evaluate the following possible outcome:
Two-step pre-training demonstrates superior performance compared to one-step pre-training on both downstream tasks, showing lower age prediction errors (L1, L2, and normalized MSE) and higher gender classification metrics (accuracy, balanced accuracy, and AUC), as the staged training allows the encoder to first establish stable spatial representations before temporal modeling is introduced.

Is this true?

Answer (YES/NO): YES